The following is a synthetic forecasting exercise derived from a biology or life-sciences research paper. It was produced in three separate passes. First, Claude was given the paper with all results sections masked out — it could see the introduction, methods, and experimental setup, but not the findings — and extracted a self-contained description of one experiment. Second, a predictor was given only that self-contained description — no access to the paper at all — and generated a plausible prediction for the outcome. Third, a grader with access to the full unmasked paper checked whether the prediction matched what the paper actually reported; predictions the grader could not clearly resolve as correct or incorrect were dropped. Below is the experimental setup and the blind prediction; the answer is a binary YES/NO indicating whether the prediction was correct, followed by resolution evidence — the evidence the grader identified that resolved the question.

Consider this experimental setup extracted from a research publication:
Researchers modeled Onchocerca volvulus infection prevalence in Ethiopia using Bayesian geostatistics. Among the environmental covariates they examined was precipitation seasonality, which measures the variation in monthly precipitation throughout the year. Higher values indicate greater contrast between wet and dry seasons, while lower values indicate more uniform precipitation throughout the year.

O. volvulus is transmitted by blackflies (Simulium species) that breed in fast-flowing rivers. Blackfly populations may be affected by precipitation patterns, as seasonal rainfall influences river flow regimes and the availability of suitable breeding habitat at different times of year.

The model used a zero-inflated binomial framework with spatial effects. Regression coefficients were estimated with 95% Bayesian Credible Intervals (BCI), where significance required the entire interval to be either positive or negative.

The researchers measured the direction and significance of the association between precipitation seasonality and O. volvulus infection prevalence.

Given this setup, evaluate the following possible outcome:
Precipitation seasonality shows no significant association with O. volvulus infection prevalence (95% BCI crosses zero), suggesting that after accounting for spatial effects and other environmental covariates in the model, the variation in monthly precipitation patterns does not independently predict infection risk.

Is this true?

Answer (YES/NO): NO